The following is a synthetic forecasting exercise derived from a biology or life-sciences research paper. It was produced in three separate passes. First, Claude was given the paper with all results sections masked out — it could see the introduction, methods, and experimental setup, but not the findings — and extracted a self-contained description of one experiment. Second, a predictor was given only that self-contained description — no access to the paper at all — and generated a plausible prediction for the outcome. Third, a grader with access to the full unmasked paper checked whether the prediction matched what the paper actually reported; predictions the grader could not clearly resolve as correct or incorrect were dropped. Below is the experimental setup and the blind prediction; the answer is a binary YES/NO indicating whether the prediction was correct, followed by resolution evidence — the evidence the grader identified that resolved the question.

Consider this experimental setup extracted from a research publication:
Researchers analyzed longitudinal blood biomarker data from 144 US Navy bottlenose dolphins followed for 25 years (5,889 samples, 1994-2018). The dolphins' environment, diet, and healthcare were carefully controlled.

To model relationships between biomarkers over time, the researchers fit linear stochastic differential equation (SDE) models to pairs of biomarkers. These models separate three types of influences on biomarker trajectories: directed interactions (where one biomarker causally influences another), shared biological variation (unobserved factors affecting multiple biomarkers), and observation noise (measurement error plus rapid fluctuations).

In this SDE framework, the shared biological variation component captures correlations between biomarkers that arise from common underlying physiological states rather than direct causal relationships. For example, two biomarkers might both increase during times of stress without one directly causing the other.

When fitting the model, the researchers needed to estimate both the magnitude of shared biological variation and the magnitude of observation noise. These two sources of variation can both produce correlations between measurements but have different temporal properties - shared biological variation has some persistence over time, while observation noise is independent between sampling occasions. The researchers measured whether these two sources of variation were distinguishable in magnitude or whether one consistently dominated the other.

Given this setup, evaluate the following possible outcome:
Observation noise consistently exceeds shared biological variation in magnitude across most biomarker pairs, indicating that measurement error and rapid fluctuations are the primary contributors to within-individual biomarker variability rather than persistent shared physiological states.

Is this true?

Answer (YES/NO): NO